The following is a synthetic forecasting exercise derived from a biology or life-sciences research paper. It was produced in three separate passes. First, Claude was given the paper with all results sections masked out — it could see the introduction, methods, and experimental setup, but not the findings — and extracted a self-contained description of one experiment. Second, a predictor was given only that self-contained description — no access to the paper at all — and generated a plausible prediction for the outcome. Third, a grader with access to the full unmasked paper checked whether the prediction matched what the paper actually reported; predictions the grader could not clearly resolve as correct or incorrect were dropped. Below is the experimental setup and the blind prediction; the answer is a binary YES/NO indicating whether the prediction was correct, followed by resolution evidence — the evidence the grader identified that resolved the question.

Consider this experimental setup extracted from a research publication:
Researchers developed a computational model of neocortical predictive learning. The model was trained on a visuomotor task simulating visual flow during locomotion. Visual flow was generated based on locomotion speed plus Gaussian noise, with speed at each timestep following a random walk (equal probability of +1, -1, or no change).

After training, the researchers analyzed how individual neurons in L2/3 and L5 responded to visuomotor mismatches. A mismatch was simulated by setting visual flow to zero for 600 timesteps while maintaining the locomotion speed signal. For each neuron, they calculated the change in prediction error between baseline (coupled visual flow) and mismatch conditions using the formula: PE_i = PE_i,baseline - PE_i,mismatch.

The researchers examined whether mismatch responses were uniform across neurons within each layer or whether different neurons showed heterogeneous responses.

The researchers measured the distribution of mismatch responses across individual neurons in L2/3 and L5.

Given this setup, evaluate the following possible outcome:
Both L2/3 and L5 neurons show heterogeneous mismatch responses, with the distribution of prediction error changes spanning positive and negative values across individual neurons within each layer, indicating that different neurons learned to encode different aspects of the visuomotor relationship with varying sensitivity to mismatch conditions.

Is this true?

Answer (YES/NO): NO